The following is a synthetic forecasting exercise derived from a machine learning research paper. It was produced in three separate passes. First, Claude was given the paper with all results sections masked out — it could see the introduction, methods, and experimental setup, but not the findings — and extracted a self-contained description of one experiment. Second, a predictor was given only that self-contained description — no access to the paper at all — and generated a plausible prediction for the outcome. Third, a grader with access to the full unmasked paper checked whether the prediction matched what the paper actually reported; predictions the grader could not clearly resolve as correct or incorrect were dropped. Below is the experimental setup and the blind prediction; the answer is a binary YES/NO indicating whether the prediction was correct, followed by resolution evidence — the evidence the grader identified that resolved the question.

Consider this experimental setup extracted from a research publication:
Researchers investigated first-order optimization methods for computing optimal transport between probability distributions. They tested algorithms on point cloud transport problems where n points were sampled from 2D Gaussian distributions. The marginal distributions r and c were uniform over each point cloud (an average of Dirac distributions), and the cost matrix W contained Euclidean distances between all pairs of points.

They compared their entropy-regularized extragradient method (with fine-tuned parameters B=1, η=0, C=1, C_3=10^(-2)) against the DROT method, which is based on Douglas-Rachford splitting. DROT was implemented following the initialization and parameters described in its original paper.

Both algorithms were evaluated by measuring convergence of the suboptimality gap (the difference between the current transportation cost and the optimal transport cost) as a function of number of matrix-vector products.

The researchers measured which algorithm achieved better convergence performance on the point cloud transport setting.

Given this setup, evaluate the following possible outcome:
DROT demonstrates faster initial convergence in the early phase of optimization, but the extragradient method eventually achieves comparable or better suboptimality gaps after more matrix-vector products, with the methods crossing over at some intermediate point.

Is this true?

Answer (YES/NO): NO